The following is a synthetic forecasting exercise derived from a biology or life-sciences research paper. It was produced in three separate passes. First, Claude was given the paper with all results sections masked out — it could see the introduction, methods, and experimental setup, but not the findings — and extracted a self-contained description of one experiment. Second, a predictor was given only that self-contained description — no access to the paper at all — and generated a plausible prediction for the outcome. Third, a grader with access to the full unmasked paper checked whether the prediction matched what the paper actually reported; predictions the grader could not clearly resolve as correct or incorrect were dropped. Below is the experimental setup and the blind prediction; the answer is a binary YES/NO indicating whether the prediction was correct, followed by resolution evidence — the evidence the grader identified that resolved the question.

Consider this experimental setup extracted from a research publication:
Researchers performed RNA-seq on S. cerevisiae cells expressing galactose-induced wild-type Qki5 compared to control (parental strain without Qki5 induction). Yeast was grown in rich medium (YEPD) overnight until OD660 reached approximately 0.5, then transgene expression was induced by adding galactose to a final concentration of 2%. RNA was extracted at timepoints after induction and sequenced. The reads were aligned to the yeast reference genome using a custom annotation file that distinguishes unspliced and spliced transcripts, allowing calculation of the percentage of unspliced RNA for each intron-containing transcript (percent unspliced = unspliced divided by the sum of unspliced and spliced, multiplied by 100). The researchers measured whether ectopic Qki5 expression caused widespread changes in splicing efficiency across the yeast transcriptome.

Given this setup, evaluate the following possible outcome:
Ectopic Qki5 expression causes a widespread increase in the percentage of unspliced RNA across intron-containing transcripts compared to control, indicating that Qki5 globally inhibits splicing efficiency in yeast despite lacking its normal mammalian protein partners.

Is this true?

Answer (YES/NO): YES